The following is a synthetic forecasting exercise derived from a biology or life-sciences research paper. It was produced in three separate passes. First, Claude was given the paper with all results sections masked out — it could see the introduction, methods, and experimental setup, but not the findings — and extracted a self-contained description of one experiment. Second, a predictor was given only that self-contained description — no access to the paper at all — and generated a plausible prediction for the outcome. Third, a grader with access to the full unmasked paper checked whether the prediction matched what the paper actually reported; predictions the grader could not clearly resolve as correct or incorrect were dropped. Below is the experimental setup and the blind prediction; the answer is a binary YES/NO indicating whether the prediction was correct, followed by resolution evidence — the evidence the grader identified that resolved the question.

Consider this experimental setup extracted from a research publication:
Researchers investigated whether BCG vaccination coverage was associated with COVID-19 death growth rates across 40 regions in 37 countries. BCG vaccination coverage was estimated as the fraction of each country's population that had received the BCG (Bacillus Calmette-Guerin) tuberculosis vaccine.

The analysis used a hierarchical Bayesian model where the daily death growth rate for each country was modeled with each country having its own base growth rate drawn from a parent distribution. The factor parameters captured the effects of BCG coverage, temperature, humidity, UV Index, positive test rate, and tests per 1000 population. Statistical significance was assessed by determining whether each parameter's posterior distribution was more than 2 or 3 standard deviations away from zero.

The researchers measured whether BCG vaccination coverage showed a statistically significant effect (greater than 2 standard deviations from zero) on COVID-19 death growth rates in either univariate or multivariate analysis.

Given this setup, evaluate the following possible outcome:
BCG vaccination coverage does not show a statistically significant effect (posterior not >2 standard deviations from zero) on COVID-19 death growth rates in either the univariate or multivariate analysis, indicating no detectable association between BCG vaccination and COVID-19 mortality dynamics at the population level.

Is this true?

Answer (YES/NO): YES